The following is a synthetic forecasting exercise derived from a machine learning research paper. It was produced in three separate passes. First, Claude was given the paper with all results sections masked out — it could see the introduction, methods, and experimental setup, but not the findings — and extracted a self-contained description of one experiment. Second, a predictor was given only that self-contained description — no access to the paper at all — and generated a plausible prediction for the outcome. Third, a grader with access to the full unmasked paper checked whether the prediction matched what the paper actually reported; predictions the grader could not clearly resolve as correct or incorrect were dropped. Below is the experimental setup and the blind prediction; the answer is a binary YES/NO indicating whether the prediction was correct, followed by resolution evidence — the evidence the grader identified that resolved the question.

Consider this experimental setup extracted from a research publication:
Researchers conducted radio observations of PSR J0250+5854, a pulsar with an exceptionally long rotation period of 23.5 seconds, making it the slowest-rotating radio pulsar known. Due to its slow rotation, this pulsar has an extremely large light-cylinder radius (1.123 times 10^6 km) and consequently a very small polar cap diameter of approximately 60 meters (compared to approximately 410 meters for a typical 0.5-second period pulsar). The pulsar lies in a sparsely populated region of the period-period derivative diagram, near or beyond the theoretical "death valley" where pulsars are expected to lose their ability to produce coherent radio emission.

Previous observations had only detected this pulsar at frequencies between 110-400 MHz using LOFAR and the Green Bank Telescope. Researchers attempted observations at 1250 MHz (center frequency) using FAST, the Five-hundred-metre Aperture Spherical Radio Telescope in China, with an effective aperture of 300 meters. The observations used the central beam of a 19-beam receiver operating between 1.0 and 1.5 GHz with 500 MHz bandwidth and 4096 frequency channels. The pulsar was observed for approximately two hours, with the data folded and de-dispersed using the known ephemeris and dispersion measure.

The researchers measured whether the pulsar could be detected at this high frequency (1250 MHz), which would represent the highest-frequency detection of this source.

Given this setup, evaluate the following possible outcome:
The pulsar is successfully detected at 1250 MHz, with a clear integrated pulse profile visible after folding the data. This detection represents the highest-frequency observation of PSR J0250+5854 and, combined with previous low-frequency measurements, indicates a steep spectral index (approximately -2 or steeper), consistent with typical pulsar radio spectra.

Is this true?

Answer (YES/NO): NO